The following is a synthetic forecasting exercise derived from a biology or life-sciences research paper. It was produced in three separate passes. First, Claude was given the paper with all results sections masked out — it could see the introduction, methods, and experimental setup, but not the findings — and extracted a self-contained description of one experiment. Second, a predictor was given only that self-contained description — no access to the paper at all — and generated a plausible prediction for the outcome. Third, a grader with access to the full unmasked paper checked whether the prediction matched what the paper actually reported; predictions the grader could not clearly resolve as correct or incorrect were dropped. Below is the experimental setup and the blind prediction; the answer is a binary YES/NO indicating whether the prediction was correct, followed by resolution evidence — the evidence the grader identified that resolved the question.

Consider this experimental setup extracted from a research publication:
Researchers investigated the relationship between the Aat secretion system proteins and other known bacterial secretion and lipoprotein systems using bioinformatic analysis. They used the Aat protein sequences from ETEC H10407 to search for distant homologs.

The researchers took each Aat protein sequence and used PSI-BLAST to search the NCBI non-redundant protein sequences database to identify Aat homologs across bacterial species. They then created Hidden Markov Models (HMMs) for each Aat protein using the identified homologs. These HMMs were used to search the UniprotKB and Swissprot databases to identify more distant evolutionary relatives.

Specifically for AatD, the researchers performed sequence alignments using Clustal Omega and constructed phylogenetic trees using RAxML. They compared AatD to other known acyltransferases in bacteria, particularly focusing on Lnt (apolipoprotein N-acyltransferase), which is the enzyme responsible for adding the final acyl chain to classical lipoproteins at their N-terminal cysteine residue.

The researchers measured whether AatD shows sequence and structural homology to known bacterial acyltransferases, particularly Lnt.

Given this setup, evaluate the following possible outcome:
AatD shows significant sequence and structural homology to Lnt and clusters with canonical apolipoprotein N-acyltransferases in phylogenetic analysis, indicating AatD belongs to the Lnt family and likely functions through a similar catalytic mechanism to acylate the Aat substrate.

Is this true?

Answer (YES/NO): YES